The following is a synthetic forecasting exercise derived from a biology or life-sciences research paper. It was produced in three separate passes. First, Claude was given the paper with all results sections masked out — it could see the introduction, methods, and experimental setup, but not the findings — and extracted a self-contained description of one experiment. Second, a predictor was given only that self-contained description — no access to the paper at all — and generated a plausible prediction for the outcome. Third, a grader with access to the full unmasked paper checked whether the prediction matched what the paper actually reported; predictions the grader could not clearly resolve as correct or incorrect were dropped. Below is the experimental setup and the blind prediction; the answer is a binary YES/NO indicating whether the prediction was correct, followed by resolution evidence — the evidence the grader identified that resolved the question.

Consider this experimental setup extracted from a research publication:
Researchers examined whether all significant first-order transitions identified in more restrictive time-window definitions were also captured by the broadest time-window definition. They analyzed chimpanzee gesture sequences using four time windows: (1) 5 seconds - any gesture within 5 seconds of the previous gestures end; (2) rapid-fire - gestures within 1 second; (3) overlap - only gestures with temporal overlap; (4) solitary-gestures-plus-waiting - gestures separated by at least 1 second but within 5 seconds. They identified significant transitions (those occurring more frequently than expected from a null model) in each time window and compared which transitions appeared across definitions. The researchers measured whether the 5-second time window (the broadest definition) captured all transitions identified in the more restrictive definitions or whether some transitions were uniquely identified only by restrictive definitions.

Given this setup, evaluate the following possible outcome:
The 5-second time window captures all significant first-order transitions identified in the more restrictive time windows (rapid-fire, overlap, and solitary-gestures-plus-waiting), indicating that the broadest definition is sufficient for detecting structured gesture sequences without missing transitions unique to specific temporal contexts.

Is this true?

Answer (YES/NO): YES